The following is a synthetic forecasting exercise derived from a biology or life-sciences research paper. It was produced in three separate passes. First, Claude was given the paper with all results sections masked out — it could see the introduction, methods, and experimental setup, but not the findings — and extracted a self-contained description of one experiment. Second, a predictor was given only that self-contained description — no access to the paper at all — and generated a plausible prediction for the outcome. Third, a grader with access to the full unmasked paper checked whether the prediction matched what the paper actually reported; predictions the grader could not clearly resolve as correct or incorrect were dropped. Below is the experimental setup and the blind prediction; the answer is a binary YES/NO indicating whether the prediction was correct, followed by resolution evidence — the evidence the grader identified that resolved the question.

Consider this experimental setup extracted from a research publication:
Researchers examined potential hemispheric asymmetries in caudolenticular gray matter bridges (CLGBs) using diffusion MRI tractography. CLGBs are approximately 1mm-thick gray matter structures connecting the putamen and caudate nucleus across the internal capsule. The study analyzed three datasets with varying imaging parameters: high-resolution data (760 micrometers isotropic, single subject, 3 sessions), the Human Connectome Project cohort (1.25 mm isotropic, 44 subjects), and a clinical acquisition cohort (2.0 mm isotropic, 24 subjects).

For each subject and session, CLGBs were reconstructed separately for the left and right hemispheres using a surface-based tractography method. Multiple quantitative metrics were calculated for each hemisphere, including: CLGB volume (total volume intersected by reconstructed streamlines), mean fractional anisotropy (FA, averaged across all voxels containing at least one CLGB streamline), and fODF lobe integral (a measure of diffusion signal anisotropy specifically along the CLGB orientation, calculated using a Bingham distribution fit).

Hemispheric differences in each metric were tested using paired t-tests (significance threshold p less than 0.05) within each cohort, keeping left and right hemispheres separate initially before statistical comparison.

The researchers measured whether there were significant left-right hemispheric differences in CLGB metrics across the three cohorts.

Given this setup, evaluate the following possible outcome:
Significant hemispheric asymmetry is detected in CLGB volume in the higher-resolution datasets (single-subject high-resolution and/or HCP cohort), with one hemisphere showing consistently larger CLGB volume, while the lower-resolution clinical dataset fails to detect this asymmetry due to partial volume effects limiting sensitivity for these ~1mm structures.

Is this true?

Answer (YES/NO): NO